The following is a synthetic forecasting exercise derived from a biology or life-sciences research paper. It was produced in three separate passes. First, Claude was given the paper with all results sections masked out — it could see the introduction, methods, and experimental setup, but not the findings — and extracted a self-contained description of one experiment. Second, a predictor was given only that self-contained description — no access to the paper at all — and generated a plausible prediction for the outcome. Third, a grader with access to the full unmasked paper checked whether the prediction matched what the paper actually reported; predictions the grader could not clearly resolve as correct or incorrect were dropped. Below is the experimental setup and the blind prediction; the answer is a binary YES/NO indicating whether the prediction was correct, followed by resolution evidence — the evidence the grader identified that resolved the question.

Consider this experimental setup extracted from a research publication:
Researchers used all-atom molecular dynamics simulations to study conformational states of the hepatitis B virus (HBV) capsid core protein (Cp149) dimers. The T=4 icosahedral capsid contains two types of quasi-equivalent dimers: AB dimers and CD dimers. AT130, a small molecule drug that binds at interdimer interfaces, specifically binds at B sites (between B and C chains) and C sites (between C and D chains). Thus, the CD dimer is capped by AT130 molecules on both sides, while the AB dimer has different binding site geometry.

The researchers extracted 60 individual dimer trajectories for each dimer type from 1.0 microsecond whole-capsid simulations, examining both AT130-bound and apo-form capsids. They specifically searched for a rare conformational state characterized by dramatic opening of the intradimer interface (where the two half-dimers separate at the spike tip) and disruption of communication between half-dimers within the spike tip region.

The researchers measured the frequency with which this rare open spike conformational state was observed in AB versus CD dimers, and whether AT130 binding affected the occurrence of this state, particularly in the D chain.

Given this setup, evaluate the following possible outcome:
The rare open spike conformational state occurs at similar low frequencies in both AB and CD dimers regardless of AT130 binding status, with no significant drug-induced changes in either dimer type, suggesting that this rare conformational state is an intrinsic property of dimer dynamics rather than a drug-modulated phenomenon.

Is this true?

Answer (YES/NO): NO